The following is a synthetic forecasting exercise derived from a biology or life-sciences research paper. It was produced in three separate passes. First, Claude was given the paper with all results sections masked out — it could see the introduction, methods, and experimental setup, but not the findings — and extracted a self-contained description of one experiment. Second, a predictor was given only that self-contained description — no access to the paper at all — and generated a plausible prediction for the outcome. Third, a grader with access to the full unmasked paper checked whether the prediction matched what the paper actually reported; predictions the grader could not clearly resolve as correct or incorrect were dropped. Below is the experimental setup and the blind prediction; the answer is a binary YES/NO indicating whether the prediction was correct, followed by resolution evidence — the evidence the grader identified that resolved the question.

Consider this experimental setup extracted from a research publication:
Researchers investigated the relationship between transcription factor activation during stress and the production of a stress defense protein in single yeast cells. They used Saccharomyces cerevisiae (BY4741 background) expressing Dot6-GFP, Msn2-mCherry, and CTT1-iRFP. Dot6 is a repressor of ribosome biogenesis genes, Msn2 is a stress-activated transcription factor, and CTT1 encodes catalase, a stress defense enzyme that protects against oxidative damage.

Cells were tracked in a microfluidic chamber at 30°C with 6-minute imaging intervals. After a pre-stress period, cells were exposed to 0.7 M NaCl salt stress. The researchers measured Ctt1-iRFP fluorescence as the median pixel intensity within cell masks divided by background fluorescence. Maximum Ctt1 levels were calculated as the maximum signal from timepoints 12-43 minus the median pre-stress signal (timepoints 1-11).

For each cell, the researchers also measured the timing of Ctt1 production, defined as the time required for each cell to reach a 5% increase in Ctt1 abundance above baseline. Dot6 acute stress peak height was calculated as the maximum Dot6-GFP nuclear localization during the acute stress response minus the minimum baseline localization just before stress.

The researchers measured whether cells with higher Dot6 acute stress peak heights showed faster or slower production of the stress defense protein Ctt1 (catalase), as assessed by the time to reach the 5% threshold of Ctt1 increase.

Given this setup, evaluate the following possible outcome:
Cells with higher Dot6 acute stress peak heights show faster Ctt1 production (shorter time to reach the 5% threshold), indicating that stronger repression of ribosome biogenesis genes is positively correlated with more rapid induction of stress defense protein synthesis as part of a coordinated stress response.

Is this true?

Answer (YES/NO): YES